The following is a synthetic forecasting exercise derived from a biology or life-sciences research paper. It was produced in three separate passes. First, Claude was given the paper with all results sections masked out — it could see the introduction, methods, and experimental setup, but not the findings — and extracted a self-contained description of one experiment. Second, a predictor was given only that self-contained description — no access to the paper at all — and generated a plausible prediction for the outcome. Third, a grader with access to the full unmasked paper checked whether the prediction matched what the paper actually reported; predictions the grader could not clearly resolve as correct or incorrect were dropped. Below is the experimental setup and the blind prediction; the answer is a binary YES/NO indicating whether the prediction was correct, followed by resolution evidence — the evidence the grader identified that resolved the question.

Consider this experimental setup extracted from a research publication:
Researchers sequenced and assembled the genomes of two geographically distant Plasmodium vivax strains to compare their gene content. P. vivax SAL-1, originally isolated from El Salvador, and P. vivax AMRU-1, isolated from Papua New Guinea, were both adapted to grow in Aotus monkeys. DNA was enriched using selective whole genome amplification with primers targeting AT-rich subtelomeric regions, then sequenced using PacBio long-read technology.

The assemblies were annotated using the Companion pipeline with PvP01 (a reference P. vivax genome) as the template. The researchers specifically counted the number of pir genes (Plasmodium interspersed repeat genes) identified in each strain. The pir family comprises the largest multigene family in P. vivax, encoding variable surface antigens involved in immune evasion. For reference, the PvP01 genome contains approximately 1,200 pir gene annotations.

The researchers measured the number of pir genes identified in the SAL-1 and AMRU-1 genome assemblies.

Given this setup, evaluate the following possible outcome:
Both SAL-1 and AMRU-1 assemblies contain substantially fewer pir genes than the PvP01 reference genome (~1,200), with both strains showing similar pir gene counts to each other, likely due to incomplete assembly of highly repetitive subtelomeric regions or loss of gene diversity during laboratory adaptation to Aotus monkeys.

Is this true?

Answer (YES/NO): NO